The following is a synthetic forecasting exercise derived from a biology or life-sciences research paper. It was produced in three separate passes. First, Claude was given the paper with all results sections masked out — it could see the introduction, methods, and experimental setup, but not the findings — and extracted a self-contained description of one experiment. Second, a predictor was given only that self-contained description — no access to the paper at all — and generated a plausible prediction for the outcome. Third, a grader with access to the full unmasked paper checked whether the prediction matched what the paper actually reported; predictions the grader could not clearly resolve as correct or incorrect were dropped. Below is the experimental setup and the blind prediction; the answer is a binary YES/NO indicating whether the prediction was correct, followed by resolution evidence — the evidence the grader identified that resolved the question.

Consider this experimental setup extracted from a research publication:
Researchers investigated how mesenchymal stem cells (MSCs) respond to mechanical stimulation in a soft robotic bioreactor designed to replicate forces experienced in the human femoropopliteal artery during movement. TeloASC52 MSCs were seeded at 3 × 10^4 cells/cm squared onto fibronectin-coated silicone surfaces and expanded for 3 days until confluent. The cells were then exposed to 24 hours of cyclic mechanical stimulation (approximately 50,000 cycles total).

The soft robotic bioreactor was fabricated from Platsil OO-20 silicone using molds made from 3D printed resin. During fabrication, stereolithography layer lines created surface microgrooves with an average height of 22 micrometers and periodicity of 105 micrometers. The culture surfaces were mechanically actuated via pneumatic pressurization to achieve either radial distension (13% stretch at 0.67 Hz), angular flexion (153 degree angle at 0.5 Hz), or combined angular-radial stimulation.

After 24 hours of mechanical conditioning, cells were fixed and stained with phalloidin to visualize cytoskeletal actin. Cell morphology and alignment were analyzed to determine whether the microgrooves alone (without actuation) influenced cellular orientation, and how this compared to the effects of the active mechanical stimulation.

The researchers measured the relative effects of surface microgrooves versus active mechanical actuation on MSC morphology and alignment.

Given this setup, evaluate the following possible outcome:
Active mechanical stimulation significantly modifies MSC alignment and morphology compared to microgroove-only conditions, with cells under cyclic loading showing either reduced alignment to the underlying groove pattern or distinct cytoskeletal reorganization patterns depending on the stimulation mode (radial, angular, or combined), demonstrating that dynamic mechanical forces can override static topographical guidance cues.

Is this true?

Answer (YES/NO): YES